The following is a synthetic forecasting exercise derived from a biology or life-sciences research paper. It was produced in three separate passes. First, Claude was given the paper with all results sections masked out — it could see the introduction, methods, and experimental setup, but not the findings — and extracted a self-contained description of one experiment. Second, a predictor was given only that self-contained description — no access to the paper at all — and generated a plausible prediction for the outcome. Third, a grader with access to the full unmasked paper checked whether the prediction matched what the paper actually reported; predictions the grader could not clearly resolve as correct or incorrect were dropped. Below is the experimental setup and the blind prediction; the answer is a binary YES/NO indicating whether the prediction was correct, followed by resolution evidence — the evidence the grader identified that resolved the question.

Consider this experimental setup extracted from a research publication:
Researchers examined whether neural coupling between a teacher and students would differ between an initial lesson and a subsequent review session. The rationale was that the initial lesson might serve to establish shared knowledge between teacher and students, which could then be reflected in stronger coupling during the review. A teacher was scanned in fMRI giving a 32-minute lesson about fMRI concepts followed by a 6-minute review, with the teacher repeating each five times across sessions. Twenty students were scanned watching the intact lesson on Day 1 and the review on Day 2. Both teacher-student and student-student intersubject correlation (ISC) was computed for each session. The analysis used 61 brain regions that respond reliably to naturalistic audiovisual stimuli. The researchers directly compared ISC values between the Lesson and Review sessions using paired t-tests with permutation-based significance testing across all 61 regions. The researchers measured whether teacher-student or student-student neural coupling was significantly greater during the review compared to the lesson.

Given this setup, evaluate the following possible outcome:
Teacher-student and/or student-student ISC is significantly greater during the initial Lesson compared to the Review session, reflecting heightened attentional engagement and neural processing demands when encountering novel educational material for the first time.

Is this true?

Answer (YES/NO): NO